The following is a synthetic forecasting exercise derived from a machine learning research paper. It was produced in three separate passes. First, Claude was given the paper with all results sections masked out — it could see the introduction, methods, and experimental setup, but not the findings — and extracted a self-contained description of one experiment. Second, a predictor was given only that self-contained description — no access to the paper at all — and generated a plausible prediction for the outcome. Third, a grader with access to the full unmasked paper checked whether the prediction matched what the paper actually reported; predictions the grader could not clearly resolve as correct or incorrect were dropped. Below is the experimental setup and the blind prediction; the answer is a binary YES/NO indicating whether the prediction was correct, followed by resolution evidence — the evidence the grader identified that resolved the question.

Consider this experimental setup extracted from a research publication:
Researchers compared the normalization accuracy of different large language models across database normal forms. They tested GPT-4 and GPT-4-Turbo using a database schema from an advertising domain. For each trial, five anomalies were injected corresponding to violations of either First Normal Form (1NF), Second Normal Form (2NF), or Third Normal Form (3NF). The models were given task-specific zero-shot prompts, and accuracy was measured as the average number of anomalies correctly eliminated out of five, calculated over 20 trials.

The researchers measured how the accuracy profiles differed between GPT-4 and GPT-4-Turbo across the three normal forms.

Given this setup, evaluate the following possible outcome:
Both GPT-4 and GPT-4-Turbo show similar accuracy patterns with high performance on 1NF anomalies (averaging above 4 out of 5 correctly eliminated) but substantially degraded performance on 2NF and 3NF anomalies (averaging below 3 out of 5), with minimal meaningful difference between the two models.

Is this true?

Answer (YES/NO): NO